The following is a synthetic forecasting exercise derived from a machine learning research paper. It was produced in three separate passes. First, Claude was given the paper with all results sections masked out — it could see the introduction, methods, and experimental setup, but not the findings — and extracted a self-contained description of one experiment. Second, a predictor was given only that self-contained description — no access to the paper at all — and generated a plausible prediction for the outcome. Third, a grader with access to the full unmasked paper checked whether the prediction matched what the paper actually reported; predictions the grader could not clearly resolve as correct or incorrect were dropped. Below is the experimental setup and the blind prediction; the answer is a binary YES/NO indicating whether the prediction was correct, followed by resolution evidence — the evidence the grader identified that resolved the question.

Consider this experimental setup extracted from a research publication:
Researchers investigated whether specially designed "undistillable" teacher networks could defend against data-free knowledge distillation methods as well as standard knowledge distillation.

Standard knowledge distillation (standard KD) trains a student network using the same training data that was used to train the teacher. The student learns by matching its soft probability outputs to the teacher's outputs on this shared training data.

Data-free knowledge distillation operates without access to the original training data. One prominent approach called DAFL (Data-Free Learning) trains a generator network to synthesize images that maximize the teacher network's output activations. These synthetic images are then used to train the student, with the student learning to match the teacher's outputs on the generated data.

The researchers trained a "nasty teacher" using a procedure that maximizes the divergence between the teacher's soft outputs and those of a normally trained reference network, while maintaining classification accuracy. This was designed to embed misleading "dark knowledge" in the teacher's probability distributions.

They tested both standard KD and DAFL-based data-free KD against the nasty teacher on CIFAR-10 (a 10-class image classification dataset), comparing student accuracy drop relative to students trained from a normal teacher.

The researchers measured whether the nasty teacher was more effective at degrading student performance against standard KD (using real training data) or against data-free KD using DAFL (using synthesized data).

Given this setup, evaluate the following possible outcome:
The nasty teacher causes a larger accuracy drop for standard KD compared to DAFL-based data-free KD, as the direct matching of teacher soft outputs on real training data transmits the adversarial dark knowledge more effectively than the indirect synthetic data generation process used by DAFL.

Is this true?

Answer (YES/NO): NO